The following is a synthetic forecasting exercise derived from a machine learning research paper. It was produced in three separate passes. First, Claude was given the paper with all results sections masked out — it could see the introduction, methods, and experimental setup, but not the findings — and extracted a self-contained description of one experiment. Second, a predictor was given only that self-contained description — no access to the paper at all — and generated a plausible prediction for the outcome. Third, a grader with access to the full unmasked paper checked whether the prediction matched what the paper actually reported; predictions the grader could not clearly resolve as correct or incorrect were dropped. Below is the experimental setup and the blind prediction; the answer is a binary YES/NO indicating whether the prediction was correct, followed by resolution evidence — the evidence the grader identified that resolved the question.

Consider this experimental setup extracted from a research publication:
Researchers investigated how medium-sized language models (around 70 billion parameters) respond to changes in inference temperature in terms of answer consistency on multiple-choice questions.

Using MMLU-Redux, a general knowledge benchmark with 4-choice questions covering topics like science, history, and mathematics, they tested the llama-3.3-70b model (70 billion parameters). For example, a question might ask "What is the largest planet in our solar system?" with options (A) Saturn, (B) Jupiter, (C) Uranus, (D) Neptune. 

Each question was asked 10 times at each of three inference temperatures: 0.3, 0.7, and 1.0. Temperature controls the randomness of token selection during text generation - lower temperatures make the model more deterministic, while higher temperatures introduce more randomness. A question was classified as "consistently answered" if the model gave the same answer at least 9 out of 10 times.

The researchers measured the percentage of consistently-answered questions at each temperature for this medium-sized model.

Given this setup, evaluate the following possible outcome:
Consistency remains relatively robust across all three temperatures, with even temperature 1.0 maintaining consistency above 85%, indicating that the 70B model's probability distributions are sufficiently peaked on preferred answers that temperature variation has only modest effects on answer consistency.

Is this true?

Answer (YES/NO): YES